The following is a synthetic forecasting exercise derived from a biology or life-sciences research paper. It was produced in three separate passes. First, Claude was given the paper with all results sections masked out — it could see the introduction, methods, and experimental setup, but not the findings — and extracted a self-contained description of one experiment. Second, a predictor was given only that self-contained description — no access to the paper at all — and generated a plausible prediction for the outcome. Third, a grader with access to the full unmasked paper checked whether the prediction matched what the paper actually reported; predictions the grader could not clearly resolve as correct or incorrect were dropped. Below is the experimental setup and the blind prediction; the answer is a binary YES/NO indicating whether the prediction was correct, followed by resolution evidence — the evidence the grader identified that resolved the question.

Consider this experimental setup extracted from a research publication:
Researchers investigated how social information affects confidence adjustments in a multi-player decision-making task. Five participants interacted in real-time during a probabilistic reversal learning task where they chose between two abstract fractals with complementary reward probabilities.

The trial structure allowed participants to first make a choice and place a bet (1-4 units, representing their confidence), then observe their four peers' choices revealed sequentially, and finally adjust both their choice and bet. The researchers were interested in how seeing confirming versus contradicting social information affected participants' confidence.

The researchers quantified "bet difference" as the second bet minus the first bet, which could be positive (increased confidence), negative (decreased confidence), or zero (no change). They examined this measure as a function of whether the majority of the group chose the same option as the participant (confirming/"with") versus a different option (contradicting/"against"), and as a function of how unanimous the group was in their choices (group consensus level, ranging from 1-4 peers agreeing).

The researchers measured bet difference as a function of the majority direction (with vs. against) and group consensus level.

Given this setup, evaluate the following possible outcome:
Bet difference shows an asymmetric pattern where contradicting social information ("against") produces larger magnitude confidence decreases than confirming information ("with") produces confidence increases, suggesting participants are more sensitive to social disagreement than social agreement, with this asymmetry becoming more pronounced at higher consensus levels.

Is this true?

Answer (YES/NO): NO